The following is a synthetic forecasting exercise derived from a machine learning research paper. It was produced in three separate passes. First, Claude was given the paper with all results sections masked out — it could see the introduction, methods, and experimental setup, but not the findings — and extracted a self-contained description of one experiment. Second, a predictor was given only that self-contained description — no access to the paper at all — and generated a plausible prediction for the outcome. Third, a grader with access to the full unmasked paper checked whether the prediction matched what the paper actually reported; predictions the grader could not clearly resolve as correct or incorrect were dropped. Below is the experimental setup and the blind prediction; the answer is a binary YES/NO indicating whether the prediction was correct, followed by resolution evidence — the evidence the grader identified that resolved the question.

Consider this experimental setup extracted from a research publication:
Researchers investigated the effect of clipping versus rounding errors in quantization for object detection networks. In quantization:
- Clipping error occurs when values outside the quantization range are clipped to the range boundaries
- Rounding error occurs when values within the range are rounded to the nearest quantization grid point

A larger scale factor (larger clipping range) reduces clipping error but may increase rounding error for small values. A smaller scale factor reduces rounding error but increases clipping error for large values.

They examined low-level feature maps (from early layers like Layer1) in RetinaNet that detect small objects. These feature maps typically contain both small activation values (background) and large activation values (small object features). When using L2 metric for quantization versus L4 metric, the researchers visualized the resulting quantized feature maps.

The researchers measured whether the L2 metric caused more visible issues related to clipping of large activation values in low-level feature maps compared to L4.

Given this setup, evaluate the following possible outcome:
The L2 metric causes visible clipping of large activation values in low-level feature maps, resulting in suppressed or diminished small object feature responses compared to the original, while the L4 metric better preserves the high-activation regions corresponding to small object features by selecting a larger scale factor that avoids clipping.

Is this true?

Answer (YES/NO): YES